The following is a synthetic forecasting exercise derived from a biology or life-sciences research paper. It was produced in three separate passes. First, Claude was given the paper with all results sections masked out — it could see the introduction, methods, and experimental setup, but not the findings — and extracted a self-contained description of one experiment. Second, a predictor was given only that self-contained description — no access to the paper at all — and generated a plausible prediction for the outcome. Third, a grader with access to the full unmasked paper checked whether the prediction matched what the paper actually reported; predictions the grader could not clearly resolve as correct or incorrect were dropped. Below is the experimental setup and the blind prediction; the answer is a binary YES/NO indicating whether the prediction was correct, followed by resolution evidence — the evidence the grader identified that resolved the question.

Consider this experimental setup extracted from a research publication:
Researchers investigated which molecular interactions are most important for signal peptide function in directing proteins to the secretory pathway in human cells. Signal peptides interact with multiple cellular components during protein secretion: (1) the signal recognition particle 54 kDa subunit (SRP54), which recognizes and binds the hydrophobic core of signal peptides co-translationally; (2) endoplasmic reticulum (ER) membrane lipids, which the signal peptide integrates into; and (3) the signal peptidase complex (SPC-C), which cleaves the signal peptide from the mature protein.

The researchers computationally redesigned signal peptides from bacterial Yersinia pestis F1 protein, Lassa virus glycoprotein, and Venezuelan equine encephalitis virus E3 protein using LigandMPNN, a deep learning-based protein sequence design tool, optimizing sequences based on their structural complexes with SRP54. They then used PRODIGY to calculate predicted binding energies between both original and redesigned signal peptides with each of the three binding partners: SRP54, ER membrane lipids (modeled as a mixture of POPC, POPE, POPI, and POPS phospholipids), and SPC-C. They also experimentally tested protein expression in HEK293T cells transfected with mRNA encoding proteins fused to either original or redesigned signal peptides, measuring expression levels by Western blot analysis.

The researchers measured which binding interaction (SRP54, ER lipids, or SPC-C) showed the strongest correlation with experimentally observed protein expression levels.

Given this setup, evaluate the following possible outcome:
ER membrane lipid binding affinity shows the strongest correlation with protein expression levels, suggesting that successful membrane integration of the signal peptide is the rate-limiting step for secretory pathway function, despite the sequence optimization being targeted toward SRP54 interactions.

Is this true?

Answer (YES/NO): NO